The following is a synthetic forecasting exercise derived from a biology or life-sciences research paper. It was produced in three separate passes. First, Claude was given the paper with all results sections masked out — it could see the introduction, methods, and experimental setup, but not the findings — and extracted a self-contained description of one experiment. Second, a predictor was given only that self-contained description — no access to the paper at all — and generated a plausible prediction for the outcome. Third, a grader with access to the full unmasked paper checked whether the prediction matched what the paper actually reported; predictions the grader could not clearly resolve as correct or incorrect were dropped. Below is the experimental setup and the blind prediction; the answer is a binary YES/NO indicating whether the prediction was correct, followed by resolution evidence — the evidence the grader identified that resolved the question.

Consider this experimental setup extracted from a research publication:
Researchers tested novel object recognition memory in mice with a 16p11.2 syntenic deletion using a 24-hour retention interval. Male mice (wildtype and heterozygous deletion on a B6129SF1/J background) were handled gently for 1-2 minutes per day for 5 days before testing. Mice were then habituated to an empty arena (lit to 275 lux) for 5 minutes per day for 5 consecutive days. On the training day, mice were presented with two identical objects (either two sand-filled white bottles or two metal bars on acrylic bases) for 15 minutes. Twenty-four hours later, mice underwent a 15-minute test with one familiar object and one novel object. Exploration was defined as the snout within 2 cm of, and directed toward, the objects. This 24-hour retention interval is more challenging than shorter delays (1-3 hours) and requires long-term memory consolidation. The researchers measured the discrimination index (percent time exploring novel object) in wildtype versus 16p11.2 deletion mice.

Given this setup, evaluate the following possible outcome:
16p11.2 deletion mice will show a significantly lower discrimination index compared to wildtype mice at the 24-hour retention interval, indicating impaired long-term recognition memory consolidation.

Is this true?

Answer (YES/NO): YES